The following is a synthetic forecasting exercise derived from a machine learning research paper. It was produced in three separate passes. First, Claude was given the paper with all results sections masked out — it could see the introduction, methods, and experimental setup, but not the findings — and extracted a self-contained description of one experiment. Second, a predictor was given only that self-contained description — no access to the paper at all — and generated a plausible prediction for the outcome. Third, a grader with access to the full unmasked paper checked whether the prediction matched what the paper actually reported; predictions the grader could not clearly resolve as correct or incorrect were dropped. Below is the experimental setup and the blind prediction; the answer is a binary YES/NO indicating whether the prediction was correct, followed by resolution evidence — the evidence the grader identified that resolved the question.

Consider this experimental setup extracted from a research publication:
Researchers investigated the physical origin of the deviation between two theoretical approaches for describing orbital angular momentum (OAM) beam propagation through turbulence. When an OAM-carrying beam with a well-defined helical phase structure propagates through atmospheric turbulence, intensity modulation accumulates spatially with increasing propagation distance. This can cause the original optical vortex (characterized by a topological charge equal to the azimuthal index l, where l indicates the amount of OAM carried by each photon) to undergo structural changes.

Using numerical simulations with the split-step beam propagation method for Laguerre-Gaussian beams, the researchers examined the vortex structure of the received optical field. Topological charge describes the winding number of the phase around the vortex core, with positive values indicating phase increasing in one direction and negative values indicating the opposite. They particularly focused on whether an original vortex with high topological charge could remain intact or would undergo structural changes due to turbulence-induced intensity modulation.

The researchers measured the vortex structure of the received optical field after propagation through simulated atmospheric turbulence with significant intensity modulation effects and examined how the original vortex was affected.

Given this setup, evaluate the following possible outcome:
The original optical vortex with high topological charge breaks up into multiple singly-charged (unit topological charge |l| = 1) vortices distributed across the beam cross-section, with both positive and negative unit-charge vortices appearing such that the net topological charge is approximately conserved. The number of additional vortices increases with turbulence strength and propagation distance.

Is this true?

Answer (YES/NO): YES